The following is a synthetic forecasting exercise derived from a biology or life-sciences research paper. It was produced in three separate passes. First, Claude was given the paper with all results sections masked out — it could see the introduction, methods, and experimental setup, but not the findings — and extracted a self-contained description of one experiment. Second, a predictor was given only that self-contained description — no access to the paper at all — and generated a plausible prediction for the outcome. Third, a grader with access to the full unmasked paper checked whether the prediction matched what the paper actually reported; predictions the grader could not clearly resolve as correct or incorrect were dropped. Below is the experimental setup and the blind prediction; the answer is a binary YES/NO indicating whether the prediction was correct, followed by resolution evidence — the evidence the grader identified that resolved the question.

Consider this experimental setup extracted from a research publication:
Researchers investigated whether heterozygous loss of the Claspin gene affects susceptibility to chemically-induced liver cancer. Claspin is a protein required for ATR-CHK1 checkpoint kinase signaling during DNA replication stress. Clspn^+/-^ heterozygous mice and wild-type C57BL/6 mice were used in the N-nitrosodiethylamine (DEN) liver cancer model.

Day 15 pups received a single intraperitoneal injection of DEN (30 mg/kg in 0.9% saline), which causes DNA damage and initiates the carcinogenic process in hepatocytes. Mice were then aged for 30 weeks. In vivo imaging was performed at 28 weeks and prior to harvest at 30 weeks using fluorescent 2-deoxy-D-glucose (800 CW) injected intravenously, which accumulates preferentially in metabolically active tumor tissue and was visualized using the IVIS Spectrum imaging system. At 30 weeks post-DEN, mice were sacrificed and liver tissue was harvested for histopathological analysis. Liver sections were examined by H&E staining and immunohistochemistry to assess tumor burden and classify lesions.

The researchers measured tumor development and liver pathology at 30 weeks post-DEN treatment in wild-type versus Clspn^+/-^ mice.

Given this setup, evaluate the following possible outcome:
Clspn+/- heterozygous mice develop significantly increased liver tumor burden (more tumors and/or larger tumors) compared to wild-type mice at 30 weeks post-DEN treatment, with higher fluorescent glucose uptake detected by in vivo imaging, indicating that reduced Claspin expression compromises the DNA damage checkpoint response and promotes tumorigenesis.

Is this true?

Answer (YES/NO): YES